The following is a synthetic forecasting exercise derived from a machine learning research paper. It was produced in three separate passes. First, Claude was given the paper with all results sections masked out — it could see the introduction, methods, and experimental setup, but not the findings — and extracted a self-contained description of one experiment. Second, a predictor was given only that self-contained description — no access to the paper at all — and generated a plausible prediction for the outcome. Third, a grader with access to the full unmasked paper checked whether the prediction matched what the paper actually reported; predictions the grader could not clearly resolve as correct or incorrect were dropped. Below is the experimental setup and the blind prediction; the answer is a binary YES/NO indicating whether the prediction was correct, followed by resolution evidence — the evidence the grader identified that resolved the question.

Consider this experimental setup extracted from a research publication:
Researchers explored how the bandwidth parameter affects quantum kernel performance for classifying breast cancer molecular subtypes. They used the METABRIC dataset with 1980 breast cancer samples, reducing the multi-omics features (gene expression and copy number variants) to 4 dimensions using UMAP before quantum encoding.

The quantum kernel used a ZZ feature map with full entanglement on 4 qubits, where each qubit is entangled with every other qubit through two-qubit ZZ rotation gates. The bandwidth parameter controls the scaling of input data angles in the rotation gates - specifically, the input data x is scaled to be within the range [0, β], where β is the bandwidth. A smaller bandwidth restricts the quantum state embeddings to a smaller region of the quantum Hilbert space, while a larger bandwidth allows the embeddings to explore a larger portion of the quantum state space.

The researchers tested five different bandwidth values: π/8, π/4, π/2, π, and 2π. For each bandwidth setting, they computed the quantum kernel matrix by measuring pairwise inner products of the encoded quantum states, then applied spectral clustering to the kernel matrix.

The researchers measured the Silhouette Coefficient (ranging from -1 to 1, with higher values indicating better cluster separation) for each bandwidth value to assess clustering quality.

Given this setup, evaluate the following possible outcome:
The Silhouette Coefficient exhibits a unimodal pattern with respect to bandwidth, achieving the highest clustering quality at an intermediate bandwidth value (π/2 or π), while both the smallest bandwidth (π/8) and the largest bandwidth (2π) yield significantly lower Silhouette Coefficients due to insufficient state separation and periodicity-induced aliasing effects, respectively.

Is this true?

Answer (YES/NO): NO